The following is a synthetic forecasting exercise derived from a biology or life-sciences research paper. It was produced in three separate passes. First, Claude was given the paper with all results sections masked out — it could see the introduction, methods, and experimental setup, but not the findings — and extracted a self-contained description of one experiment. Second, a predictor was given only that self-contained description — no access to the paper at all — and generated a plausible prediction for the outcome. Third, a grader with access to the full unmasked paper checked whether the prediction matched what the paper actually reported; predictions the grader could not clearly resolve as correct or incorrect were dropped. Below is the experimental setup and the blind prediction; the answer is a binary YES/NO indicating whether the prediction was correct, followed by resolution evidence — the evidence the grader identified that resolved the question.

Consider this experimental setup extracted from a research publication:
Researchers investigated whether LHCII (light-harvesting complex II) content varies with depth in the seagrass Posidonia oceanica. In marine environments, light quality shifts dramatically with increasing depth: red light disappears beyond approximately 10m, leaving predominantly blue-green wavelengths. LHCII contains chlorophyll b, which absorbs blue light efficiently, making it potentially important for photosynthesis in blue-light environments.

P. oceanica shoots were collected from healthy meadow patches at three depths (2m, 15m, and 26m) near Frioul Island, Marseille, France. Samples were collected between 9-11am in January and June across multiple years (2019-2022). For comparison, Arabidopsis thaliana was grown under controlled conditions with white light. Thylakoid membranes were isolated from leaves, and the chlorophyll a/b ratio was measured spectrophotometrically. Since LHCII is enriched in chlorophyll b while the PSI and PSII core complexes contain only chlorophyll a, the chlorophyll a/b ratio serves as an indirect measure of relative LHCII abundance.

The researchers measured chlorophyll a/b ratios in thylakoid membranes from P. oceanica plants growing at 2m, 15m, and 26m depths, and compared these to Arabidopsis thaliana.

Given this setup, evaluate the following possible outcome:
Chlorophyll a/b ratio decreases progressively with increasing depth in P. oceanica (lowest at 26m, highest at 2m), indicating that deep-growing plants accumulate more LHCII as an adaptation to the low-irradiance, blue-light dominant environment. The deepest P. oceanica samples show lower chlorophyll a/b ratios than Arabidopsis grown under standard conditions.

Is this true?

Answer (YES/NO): NO